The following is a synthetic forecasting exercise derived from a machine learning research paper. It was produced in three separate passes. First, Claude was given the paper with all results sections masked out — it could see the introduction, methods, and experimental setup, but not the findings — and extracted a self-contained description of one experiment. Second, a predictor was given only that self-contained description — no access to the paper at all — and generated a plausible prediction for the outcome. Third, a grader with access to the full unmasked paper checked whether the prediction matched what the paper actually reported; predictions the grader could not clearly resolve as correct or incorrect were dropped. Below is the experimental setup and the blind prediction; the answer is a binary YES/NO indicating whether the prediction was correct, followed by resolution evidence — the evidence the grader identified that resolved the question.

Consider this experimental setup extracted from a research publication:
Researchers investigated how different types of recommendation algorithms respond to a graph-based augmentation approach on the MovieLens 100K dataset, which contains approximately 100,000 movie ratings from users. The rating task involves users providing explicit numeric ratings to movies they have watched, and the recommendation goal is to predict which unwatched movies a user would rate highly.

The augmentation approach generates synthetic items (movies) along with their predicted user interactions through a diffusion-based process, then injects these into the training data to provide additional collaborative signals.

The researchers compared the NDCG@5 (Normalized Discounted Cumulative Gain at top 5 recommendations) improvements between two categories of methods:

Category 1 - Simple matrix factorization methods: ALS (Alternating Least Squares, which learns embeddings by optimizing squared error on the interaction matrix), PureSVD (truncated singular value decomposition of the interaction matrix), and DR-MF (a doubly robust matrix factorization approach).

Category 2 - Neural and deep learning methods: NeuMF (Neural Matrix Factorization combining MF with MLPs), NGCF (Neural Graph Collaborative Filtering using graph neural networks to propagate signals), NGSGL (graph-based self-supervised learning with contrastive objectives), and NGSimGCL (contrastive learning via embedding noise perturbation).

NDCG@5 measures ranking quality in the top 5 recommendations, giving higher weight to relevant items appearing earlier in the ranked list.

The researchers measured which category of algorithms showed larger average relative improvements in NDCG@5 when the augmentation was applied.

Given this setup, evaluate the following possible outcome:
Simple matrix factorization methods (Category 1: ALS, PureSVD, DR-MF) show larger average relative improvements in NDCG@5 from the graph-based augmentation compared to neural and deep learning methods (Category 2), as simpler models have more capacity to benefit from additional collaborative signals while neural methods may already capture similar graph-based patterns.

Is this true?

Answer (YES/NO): NO